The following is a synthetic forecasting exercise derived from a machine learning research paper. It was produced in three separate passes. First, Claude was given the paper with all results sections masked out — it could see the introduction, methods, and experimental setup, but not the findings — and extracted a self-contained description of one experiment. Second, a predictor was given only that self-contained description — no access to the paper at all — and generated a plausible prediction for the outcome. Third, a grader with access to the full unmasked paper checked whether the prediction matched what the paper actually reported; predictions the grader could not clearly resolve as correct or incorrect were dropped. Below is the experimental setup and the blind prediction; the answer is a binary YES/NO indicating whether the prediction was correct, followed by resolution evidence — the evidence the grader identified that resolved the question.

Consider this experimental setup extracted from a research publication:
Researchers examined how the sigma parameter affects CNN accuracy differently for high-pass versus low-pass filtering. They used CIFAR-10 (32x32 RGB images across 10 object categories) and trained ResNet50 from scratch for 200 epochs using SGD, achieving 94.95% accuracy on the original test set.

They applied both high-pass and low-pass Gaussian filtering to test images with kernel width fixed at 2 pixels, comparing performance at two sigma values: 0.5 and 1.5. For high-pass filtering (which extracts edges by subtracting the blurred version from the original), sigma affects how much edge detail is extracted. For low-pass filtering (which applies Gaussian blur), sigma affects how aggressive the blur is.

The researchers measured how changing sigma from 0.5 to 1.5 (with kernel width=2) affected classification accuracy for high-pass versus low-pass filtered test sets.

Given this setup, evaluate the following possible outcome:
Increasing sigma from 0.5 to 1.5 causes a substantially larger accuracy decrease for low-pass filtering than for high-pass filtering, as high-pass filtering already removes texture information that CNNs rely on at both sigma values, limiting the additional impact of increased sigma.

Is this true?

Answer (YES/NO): YES